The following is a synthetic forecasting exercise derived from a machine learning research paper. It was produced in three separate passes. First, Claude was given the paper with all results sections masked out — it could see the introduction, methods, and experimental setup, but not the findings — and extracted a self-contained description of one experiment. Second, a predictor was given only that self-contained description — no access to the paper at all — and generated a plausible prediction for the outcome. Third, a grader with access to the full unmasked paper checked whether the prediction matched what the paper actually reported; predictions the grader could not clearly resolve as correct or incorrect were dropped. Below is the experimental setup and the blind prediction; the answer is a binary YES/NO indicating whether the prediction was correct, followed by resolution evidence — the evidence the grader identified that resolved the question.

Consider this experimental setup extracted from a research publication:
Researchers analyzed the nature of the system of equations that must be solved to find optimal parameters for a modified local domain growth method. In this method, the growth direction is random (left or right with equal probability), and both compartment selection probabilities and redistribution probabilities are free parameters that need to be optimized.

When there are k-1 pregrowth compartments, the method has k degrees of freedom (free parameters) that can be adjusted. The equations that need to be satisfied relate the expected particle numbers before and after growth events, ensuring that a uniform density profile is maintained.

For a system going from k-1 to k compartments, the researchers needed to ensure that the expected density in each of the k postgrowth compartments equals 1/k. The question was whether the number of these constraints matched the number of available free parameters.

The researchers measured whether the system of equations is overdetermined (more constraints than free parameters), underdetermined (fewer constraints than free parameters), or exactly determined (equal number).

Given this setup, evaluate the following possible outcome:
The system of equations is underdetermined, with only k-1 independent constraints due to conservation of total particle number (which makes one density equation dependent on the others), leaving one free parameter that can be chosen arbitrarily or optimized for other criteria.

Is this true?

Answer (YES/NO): NO